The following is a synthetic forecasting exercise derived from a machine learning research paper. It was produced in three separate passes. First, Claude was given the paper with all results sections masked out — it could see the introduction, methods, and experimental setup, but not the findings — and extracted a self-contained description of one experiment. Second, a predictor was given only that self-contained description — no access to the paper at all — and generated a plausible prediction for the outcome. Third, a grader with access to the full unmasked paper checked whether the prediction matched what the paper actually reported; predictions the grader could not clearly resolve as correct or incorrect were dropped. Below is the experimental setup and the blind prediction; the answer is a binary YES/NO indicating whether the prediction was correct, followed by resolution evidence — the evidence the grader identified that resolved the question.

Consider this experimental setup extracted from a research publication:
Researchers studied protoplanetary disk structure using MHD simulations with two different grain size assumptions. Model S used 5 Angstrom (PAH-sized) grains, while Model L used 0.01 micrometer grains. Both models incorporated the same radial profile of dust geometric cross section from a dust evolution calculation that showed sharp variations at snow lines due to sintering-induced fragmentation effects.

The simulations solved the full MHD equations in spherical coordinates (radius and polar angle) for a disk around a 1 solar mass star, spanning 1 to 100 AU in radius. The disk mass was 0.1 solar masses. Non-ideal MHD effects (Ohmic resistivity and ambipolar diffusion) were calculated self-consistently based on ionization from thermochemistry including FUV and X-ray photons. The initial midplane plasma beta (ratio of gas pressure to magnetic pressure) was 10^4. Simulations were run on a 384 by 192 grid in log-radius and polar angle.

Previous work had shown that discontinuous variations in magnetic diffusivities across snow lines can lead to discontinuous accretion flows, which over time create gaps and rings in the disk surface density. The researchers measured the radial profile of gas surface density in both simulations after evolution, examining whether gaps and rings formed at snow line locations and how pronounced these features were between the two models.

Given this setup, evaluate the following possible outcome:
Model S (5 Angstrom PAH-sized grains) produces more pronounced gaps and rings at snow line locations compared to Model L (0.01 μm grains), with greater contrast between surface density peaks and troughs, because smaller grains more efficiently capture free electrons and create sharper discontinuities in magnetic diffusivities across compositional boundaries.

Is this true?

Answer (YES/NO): NO